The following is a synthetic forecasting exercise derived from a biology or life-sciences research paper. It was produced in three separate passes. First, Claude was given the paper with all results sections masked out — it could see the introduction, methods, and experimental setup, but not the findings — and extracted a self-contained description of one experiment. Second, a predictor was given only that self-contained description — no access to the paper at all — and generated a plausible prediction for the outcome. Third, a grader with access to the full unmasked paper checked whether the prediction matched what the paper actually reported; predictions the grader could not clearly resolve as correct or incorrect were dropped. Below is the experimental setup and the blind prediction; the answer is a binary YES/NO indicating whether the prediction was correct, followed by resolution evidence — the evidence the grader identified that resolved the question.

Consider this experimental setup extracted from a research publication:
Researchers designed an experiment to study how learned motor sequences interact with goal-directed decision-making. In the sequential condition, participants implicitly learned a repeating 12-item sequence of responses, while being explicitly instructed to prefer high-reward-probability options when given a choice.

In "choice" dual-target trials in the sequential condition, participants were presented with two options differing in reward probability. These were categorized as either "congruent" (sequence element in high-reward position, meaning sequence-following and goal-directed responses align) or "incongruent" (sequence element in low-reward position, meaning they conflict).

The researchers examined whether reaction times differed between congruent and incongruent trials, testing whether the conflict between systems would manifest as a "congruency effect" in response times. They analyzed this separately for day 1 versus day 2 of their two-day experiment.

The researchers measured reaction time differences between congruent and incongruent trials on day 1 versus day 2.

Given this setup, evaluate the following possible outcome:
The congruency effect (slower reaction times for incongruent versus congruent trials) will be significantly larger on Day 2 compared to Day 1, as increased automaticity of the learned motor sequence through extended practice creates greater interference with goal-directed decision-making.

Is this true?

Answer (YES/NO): NO